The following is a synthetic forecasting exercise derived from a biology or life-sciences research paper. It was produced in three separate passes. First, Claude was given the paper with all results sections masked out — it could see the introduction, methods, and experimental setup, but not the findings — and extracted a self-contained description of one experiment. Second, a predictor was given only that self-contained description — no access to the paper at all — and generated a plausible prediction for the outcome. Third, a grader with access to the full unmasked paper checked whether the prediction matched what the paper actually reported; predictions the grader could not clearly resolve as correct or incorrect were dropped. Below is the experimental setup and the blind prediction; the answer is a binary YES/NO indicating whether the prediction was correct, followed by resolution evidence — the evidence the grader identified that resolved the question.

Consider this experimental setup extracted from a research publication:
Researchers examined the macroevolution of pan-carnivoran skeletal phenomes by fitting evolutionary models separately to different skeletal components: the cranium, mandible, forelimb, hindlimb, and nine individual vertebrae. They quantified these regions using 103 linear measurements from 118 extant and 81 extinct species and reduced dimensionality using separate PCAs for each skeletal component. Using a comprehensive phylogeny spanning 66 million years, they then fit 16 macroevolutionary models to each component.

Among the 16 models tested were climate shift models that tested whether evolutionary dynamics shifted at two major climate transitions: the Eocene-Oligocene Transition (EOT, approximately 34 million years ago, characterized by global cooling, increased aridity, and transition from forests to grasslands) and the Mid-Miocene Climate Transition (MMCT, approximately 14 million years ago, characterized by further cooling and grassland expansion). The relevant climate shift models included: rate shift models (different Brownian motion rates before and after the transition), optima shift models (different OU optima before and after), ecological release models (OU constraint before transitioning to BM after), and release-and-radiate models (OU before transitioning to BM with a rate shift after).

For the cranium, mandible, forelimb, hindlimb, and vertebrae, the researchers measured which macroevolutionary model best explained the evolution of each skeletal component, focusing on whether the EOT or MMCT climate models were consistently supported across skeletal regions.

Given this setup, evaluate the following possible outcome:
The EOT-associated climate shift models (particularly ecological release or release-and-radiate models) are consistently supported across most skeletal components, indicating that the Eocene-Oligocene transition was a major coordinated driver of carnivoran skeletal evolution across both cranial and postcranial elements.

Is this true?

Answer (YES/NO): NO